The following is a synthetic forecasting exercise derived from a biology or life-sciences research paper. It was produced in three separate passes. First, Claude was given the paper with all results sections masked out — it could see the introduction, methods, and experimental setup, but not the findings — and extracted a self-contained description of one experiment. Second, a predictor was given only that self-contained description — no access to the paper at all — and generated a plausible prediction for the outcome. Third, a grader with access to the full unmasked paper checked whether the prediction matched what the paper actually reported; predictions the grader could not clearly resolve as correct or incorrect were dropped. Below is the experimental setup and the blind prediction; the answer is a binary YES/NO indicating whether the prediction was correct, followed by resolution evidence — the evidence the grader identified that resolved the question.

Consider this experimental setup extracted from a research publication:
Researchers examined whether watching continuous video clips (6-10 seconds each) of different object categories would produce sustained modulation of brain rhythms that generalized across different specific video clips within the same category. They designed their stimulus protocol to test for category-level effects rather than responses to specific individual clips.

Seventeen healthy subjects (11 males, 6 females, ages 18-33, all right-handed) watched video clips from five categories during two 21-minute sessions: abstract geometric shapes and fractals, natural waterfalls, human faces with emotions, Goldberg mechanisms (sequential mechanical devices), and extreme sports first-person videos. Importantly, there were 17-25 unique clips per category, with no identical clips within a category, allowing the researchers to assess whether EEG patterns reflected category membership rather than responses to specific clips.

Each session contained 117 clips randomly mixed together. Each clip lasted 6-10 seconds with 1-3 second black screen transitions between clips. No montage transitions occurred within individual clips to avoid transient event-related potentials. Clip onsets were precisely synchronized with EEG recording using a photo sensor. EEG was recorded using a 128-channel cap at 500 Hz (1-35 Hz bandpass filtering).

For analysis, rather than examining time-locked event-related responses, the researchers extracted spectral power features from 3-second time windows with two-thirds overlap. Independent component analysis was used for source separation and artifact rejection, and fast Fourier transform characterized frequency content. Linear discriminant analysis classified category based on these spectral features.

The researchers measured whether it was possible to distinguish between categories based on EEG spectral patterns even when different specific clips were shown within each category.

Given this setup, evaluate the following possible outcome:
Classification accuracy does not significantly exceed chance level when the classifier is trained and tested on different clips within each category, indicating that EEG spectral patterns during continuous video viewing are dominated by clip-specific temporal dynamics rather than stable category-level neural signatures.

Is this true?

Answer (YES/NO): NO